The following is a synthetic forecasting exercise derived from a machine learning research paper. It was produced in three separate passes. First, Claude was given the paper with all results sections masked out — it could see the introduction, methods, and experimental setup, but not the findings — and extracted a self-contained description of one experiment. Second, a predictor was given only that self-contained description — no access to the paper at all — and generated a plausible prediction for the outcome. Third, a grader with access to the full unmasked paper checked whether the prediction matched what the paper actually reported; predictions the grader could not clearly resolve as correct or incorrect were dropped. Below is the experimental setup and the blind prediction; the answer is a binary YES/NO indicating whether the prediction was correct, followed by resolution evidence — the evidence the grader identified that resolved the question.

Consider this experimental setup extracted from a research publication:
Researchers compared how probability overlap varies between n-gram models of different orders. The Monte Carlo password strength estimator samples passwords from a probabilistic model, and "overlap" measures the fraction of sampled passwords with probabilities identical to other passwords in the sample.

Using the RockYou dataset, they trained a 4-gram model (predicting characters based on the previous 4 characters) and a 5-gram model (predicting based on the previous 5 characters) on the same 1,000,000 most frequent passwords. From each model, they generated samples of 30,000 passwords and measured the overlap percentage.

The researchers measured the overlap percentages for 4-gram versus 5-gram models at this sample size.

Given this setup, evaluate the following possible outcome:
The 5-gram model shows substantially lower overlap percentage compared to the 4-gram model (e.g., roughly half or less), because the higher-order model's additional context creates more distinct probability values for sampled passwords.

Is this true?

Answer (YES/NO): NO